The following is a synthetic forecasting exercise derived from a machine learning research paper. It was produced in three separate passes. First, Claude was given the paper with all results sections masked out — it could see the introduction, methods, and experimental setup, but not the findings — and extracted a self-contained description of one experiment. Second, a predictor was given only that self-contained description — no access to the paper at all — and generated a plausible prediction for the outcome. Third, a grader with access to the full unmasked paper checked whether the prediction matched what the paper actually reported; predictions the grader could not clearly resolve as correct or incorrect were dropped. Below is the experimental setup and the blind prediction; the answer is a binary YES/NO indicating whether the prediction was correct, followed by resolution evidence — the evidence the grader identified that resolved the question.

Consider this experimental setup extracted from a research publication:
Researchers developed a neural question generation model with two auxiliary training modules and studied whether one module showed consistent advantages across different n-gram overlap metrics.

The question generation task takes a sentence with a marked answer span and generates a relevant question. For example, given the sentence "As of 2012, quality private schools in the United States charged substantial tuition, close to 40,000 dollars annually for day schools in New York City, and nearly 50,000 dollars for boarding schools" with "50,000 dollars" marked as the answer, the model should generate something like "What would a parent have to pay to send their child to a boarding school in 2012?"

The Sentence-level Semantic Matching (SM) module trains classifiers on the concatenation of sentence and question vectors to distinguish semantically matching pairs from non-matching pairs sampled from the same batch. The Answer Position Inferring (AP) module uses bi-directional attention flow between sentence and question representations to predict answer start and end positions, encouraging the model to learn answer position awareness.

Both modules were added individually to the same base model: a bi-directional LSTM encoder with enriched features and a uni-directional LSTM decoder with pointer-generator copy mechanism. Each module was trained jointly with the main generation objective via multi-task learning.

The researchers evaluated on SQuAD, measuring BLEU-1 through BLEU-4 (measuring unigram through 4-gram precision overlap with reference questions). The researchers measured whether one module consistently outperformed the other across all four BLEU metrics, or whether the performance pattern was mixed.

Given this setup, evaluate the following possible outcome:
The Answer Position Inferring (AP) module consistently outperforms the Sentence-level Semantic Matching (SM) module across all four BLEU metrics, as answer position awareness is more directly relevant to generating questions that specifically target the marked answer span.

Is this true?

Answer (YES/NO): YES